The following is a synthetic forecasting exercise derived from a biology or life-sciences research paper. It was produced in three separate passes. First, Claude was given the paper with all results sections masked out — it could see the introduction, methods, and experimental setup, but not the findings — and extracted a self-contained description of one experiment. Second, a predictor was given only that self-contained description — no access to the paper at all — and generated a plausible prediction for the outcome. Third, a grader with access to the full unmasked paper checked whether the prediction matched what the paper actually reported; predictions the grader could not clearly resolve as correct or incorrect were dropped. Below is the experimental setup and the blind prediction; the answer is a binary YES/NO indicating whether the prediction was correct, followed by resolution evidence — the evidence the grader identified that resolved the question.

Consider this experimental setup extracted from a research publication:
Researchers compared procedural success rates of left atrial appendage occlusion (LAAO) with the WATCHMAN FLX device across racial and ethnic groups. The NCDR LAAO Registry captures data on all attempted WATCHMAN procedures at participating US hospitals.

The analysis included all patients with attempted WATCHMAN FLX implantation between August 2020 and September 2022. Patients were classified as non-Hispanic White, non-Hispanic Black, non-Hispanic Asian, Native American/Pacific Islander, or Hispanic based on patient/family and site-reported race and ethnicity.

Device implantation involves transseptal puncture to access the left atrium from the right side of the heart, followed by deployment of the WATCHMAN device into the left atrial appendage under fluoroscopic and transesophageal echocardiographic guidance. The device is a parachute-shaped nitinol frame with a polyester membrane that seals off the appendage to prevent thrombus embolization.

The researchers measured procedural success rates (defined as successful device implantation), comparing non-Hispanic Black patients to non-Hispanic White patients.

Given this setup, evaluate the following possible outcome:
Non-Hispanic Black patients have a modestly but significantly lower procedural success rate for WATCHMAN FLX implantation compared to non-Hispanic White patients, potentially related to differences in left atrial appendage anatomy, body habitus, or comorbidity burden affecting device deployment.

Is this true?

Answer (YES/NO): NO